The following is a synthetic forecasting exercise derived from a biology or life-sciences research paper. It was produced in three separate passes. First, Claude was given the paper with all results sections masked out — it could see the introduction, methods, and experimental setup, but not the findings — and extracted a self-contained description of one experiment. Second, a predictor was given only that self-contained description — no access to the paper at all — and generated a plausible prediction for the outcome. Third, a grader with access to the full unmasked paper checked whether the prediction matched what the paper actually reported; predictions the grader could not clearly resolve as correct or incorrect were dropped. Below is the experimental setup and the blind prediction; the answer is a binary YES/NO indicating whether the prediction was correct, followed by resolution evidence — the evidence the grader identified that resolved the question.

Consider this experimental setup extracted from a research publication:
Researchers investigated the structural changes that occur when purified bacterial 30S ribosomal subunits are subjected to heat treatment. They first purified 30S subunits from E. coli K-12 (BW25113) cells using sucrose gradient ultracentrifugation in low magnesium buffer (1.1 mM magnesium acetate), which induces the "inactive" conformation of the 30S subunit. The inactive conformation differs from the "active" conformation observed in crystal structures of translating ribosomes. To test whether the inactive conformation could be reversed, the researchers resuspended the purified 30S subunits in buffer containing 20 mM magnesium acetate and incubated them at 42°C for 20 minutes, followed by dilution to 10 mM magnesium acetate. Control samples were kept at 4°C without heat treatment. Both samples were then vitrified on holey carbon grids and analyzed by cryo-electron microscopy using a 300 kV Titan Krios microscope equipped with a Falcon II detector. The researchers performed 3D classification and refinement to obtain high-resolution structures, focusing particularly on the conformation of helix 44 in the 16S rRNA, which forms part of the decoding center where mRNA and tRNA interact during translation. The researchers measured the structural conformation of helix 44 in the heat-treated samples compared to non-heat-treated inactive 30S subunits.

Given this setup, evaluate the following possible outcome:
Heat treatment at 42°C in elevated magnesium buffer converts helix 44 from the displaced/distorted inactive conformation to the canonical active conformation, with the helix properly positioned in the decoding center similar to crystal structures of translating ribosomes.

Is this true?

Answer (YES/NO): YES